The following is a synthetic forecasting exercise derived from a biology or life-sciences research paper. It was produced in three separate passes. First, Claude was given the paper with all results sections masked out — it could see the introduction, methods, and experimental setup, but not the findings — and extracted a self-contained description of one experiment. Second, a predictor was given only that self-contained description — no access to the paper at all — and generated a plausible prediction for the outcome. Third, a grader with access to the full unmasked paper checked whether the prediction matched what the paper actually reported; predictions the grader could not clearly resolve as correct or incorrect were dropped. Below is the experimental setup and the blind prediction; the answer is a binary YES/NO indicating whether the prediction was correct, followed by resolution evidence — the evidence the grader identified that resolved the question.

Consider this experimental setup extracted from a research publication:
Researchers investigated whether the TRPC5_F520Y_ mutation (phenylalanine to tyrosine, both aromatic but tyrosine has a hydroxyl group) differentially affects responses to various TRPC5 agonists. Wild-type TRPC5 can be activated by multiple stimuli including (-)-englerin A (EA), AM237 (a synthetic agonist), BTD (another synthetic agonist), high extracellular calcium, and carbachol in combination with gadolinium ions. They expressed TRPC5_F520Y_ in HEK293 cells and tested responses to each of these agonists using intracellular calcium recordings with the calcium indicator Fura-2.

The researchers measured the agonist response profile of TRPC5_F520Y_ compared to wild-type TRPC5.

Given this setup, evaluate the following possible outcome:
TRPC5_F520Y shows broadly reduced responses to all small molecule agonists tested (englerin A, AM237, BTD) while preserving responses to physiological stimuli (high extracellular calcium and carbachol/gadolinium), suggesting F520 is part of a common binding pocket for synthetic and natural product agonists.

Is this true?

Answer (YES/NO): NO